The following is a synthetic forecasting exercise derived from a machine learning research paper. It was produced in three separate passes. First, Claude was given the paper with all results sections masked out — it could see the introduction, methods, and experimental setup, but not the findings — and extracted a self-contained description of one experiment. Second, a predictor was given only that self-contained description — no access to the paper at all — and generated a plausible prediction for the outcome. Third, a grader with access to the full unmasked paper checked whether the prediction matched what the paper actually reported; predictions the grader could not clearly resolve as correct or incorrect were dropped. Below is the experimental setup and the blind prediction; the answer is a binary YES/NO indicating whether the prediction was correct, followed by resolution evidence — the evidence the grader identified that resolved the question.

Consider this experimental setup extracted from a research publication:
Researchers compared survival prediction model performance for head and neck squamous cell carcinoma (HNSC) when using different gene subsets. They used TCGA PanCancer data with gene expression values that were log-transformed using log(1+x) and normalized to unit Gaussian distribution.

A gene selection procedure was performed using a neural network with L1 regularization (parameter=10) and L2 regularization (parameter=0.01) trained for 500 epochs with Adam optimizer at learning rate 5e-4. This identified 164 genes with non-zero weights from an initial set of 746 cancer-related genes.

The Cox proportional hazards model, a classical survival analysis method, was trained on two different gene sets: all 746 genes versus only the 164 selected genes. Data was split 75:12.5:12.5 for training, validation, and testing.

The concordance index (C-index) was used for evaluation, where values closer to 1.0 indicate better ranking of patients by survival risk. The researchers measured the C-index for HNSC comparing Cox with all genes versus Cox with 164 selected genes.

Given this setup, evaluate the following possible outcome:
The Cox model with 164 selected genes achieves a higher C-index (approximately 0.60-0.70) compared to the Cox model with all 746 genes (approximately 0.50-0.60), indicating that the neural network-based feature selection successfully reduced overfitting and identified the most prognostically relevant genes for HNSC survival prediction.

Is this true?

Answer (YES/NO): NO